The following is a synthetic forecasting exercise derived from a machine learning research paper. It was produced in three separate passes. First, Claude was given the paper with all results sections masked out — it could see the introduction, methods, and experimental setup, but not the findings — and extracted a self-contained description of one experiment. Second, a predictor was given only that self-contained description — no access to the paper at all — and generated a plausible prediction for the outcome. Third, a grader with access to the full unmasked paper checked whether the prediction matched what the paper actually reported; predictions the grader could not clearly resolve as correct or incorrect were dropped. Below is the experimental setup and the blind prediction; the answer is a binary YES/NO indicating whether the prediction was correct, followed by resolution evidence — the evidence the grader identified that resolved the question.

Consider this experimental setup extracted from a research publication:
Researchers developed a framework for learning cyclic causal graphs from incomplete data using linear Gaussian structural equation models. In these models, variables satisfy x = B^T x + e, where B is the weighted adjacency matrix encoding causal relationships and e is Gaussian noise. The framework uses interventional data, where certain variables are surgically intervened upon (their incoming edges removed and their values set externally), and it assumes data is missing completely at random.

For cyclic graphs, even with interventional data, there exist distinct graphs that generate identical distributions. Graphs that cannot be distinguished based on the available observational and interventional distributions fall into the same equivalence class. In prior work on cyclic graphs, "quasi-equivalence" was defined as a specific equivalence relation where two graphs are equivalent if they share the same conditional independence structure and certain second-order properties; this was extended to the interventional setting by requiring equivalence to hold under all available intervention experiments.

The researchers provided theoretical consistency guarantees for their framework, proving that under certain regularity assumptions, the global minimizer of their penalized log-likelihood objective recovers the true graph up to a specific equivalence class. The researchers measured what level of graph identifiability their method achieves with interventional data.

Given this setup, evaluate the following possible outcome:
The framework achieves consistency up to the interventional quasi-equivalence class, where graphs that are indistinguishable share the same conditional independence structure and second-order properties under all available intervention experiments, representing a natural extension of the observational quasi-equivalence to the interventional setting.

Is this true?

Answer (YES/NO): YES